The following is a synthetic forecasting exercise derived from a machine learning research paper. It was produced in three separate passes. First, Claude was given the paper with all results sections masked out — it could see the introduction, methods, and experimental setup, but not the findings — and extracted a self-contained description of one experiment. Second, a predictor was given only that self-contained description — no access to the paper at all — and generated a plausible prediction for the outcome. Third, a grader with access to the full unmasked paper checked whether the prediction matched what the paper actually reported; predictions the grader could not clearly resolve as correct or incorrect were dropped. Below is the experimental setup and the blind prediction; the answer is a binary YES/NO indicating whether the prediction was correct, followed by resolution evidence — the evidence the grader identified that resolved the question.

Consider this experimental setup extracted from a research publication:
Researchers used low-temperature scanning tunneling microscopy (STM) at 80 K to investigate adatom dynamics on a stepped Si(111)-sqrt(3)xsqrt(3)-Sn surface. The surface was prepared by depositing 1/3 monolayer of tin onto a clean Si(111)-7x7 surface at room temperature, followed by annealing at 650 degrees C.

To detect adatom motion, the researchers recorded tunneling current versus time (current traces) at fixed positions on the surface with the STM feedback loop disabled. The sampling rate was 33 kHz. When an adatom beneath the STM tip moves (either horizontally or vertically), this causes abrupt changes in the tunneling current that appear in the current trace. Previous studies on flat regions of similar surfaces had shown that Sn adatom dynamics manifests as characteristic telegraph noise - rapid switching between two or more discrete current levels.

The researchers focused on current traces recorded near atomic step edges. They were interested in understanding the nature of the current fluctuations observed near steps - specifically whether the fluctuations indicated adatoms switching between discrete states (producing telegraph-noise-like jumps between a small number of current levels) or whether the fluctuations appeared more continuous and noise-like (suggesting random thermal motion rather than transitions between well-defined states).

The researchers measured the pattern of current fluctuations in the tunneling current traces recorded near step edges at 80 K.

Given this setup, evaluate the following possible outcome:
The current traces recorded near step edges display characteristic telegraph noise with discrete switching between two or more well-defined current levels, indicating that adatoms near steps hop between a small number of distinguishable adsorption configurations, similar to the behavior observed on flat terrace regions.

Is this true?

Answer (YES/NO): NO